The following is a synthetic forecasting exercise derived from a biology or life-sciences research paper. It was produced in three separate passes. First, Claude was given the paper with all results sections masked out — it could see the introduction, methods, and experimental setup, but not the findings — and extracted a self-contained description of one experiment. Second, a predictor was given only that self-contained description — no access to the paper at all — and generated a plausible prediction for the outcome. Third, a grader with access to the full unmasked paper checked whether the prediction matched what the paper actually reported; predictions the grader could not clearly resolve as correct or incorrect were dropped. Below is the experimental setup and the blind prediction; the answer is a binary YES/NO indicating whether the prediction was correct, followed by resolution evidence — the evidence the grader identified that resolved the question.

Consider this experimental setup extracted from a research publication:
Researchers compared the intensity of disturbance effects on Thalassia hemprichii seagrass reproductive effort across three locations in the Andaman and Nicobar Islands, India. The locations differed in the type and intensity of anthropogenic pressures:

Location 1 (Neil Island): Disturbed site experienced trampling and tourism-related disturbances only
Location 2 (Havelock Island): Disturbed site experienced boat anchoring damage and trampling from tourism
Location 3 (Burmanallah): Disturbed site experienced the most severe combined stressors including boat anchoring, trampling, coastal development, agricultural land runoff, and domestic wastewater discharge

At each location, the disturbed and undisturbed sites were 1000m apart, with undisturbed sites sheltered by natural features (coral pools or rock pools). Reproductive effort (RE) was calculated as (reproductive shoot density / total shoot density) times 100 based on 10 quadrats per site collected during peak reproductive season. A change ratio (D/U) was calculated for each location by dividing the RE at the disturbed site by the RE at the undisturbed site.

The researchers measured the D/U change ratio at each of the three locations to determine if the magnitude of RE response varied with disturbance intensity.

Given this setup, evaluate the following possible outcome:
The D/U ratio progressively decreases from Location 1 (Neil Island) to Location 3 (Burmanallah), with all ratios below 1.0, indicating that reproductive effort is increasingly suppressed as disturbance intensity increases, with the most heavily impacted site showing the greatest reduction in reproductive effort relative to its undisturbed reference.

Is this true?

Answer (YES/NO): NO